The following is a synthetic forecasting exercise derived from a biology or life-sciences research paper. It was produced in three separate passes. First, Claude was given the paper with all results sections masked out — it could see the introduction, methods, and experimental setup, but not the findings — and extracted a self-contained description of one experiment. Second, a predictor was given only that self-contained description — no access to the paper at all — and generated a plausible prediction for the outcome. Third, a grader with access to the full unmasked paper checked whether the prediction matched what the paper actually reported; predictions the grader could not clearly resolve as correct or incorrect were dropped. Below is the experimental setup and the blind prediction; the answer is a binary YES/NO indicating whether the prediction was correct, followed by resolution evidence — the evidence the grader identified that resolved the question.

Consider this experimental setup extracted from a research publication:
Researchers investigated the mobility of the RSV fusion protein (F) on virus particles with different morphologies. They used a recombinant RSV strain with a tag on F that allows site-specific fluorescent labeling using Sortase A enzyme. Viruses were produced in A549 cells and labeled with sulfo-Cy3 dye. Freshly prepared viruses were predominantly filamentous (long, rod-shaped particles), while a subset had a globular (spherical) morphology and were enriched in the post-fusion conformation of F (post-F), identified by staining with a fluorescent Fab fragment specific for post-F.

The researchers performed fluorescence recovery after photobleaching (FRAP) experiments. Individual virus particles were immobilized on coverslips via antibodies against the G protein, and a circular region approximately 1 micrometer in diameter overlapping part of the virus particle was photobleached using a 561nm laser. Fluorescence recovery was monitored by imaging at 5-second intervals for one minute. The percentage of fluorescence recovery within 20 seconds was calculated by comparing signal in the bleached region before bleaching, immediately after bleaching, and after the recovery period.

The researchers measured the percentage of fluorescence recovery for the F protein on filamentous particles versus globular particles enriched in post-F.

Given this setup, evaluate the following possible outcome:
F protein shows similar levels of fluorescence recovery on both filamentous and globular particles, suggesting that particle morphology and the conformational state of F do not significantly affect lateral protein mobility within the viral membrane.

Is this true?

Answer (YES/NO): NO